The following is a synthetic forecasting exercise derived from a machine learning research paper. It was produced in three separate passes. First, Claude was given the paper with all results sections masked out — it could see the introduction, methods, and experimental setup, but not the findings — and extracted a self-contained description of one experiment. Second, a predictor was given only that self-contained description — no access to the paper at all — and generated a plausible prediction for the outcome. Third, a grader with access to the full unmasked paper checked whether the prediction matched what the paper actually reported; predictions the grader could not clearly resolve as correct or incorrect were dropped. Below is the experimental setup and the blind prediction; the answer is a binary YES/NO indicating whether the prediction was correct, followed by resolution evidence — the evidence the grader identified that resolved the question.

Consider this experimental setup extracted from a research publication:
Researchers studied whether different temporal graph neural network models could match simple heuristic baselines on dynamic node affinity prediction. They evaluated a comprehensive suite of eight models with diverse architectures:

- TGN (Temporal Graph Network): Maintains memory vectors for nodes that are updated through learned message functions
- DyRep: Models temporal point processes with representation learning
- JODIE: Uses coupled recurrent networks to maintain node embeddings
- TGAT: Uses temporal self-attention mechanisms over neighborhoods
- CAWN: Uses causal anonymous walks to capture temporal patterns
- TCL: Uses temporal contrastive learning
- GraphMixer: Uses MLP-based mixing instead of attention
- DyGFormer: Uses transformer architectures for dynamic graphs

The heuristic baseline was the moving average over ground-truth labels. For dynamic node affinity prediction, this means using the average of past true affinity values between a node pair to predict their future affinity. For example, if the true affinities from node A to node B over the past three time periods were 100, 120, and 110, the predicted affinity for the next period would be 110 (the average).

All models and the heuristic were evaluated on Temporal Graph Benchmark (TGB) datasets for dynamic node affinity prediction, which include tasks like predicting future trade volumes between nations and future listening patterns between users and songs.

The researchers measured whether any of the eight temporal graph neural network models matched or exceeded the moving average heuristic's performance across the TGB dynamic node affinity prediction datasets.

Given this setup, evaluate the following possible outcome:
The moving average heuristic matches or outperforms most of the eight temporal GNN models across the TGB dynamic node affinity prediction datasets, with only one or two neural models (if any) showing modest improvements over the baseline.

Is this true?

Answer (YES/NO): YES